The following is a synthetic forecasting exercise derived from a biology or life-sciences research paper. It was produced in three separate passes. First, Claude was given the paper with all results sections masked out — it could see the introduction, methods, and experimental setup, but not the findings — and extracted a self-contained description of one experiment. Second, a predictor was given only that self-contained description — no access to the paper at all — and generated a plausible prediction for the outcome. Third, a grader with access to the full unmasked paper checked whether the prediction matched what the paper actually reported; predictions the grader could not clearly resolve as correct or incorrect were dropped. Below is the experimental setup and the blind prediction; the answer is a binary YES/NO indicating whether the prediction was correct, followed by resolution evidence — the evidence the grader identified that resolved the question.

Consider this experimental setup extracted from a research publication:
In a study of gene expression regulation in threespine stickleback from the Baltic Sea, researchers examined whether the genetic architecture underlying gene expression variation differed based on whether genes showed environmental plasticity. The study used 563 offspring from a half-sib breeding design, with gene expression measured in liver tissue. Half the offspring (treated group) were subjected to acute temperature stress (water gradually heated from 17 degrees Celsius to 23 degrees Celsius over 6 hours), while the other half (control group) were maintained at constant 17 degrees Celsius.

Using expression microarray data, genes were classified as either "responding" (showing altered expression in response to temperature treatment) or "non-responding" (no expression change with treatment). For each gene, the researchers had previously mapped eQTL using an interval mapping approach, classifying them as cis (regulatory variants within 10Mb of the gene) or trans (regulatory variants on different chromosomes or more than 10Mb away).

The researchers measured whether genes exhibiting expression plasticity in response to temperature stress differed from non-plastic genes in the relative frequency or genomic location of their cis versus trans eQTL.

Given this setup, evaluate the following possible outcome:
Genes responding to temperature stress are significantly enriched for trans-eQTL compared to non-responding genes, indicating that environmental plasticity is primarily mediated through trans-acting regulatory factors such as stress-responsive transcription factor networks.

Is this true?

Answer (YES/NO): NO